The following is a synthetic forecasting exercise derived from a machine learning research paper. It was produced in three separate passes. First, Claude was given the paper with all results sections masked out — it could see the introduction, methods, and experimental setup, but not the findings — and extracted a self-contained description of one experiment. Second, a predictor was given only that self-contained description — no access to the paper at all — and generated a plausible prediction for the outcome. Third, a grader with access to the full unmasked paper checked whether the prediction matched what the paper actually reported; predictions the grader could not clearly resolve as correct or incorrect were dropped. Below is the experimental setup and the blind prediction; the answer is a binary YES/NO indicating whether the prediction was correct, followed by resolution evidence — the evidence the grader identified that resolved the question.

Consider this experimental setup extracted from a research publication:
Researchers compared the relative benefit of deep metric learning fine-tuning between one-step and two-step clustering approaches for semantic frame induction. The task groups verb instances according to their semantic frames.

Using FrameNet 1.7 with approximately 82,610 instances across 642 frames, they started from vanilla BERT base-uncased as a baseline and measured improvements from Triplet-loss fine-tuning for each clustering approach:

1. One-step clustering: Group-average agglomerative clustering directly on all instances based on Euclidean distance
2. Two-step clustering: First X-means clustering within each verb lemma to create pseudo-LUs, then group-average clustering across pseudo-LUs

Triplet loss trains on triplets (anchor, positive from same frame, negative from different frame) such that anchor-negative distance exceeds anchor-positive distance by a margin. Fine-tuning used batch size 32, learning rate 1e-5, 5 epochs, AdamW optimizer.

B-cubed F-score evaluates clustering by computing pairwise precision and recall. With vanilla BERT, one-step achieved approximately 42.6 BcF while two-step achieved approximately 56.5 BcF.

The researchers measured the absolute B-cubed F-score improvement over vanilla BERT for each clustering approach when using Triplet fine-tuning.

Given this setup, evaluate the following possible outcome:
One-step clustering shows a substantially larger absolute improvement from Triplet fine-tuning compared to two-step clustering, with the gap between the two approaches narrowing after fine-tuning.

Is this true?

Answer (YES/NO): YES